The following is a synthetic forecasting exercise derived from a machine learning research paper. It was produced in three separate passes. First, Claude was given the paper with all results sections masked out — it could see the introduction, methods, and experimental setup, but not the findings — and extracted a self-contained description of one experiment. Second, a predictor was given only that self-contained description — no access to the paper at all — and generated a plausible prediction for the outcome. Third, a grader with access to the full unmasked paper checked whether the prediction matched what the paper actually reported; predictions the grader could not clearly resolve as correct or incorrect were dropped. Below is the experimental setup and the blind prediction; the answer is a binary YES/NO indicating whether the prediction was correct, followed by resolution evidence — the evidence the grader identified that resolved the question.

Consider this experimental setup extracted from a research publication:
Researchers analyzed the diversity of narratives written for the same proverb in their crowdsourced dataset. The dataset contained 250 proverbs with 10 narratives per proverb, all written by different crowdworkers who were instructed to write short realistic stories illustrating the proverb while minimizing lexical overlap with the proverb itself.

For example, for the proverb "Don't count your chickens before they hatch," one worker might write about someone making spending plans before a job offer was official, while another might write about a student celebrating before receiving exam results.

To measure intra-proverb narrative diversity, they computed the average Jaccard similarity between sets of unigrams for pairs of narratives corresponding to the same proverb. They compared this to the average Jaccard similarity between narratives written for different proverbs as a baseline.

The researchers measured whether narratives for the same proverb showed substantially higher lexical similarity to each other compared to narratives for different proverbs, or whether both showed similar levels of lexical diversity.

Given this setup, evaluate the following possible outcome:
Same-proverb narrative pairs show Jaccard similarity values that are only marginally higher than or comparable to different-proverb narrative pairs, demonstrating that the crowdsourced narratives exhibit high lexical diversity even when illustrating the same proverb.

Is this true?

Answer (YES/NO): YES